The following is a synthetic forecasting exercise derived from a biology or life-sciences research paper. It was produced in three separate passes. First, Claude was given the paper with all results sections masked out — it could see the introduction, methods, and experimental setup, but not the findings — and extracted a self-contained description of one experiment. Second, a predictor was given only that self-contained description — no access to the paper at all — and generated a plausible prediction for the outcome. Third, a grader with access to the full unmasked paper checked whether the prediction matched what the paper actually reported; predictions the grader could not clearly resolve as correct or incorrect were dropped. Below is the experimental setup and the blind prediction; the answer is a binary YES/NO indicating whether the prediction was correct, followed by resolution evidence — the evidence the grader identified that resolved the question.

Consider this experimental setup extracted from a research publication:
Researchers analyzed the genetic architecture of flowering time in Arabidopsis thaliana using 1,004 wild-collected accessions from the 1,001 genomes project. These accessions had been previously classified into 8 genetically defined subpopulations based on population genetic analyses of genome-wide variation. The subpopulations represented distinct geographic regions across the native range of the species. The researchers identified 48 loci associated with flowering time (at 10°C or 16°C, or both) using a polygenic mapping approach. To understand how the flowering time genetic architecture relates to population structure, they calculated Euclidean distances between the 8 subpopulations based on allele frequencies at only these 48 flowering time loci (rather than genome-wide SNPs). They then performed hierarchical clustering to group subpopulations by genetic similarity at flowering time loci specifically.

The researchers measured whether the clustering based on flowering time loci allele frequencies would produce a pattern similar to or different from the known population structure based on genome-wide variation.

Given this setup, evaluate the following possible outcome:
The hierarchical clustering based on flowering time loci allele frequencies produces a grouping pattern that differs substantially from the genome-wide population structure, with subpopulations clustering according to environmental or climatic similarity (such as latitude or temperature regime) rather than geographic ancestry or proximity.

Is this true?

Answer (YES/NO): NO